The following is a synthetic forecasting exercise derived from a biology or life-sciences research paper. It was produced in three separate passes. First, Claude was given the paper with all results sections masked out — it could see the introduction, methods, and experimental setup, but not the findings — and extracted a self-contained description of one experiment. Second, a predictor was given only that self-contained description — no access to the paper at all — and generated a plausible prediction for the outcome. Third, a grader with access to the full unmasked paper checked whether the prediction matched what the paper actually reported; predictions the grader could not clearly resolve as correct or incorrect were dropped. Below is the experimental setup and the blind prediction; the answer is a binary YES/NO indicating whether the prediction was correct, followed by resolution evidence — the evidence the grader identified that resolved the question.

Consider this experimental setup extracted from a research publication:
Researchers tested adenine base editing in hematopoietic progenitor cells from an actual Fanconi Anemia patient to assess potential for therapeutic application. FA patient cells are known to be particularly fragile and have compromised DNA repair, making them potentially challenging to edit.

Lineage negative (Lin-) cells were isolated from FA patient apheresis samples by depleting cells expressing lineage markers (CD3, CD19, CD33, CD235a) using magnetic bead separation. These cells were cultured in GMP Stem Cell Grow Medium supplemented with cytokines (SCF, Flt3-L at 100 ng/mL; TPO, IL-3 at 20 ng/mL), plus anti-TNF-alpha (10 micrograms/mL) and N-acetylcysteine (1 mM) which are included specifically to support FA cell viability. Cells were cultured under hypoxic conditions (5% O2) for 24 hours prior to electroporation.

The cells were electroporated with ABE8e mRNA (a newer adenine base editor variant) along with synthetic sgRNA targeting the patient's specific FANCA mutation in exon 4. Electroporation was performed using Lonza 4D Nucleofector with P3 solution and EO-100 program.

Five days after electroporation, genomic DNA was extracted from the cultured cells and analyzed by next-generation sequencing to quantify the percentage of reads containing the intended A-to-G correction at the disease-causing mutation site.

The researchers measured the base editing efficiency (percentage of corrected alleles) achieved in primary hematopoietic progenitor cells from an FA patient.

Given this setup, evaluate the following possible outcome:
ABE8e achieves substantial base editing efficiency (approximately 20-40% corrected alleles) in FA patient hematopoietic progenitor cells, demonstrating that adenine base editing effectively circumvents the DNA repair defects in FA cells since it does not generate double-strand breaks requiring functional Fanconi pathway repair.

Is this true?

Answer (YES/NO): NO